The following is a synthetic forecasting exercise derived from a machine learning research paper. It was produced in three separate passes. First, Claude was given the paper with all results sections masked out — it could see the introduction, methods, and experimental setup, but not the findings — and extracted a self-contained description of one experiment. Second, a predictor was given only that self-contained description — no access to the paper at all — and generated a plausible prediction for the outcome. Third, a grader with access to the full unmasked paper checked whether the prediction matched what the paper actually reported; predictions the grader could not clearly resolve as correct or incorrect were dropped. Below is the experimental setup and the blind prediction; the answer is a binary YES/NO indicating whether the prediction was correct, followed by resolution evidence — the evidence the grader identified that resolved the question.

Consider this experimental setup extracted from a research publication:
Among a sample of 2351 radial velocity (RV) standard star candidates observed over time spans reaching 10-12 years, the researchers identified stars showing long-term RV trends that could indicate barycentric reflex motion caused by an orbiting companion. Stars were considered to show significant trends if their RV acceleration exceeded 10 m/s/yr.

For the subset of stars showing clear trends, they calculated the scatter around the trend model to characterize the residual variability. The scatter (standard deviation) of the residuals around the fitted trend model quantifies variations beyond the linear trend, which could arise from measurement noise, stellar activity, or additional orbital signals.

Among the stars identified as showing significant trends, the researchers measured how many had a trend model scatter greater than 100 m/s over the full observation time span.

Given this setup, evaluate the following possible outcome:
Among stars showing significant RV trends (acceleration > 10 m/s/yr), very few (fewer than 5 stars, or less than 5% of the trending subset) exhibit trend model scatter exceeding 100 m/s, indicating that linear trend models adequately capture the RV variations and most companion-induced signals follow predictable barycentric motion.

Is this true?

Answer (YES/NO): NO